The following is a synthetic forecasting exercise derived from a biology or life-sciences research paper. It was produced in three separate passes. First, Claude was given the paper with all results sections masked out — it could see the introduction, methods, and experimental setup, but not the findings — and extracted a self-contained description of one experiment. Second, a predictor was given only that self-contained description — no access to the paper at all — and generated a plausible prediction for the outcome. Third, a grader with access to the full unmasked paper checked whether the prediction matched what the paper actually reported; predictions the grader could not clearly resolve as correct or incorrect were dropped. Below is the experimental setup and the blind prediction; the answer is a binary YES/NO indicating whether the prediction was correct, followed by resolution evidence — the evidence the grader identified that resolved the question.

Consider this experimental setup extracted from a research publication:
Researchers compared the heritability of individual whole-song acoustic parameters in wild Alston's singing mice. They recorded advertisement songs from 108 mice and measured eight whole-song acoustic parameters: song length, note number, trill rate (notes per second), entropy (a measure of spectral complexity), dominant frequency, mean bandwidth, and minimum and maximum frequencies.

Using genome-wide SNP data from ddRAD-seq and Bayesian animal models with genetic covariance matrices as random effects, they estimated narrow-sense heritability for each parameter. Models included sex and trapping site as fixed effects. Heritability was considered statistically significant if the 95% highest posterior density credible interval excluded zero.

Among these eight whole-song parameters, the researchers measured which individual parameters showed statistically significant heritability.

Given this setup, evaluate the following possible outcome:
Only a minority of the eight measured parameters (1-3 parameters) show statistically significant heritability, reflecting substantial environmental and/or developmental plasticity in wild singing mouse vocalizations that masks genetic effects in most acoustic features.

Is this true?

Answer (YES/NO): NO